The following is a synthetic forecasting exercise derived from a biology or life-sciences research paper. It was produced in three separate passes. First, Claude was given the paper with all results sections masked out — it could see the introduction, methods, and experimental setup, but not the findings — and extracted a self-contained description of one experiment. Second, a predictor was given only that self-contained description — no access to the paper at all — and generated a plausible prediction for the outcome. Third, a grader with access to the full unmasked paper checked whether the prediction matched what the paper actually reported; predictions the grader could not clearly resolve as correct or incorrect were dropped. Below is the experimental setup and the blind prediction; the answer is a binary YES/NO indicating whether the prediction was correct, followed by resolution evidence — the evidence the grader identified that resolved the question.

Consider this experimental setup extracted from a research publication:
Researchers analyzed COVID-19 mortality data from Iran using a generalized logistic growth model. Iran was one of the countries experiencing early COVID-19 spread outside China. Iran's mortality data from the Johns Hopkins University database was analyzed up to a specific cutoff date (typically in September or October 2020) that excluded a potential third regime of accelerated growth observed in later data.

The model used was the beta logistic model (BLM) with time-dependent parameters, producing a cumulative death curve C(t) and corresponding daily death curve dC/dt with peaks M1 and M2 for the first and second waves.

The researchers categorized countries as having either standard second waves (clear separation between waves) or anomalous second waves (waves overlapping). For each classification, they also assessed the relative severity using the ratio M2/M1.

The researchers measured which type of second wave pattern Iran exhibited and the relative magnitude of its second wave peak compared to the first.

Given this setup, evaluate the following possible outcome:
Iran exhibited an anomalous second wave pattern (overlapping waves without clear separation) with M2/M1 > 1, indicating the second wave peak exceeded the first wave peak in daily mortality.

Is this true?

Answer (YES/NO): YES